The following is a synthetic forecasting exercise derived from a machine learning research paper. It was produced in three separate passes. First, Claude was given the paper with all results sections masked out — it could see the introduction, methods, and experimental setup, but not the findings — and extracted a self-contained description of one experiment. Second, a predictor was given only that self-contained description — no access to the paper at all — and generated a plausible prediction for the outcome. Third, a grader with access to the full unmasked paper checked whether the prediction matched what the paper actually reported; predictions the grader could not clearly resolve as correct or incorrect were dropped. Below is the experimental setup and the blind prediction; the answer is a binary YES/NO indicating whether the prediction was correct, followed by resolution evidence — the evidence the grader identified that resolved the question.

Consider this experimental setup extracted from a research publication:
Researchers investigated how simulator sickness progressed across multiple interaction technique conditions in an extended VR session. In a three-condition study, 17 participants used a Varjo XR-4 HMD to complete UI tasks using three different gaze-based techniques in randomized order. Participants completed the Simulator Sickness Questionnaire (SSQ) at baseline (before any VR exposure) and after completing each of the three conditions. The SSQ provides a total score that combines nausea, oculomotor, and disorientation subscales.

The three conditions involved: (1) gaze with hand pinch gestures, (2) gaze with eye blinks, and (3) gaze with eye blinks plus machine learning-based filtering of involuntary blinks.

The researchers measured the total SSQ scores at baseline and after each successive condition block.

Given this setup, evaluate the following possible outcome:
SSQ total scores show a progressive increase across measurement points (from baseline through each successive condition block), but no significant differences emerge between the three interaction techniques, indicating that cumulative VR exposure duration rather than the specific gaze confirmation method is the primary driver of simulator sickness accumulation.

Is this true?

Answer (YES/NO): YES